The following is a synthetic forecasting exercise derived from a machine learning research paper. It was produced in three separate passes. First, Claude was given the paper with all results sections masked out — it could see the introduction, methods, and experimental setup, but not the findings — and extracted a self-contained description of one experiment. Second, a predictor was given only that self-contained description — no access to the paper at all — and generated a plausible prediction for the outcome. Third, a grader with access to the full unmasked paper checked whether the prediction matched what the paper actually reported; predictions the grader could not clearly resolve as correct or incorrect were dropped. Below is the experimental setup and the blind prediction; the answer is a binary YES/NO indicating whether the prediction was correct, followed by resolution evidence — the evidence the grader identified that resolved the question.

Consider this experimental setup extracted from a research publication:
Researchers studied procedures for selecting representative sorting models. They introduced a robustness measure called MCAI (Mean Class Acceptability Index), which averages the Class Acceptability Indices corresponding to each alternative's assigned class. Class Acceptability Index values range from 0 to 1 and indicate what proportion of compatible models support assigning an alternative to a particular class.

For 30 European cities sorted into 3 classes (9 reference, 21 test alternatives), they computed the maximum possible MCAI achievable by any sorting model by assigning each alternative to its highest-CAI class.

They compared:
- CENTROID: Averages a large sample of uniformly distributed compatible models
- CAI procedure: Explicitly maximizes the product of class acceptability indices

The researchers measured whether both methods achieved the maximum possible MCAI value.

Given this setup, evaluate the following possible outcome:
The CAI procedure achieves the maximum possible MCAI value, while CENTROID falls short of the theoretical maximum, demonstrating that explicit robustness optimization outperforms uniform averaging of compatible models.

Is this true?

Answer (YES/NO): NO